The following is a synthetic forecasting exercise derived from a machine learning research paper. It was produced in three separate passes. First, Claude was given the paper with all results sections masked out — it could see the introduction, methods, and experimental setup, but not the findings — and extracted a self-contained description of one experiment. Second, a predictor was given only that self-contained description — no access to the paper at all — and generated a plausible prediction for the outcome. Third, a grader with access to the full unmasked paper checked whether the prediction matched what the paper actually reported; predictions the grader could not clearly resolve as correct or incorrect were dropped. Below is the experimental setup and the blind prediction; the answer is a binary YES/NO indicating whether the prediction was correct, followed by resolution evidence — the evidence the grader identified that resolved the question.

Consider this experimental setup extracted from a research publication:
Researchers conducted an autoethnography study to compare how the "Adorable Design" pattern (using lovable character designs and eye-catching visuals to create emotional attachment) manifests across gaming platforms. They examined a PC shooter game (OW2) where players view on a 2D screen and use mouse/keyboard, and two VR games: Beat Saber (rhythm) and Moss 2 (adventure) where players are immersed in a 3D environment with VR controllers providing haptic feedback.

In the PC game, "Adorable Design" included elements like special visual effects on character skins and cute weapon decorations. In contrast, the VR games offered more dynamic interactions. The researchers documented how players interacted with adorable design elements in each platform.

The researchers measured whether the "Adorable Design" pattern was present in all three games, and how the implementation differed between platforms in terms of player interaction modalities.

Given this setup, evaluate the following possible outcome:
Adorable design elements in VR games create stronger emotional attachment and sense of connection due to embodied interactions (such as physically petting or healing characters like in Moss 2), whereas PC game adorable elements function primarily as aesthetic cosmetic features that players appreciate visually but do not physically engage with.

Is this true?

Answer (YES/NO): YES